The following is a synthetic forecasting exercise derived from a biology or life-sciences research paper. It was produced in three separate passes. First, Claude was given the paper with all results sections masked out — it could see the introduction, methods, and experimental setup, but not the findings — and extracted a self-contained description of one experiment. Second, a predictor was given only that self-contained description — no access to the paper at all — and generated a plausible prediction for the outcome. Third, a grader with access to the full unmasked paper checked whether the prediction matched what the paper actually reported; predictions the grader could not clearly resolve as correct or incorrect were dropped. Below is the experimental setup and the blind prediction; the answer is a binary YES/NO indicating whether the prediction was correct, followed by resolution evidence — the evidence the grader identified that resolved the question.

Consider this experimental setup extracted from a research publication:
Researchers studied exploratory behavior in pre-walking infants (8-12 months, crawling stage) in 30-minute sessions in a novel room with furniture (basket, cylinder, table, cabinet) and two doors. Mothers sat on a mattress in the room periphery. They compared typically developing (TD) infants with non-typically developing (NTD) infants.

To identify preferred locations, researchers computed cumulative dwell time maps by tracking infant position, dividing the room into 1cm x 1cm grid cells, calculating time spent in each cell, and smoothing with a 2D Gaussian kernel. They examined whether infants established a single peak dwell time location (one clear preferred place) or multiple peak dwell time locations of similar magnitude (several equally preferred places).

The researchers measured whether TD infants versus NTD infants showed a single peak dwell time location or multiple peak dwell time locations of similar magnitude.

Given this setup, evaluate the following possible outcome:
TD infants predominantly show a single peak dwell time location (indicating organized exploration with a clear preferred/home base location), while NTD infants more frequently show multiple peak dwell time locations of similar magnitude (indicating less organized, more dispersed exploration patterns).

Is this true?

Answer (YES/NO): YES